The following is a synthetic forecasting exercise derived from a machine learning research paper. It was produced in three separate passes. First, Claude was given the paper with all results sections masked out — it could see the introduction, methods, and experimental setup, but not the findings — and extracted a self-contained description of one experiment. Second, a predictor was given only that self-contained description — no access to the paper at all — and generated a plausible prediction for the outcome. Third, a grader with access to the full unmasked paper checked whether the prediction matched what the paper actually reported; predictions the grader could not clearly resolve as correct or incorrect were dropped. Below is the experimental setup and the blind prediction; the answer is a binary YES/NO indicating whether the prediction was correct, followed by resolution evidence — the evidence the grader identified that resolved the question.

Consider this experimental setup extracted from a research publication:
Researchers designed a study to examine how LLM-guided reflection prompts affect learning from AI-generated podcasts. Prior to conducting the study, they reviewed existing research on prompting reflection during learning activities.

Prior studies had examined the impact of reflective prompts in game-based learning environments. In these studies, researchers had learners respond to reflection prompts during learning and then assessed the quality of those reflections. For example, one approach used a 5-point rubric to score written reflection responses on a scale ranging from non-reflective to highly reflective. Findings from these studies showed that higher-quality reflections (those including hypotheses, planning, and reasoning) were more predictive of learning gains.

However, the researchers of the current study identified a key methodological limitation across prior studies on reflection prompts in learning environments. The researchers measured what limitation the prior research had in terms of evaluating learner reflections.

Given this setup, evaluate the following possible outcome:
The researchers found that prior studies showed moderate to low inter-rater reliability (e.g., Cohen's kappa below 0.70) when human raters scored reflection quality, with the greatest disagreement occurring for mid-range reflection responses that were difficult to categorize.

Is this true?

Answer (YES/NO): NO